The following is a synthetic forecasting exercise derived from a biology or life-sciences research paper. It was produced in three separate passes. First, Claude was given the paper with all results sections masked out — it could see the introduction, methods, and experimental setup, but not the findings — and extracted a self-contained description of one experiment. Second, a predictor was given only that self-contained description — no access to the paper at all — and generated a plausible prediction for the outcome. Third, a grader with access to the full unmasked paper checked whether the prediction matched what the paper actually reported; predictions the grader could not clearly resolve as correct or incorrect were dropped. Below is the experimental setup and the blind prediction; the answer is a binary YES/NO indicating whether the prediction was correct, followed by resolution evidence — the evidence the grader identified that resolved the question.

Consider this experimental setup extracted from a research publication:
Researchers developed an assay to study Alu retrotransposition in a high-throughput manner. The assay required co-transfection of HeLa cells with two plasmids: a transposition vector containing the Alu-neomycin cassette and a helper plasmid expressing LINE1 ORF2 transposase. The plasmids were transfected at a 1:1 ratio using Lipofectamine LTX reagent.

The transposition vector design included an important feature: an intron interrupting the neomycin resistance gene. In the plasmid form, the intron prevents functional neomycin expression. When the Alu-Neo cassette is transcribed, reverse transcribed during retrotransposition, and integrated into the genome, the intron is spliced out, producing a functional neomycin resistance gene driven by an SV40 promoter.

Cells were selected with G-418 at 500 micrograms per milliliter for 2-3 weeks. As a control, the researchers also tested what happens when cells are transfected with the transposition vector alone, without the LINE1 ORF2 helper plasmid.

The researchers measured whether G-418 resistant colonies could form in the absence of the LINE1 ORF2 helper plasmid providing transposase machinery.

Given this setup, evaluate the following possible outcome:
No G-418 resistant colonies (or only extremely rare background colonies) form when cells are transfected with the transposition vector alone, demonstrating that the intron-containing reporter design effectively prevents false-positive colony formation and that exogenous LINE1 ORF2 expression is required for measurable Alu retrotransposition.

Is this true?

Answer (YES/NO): NO